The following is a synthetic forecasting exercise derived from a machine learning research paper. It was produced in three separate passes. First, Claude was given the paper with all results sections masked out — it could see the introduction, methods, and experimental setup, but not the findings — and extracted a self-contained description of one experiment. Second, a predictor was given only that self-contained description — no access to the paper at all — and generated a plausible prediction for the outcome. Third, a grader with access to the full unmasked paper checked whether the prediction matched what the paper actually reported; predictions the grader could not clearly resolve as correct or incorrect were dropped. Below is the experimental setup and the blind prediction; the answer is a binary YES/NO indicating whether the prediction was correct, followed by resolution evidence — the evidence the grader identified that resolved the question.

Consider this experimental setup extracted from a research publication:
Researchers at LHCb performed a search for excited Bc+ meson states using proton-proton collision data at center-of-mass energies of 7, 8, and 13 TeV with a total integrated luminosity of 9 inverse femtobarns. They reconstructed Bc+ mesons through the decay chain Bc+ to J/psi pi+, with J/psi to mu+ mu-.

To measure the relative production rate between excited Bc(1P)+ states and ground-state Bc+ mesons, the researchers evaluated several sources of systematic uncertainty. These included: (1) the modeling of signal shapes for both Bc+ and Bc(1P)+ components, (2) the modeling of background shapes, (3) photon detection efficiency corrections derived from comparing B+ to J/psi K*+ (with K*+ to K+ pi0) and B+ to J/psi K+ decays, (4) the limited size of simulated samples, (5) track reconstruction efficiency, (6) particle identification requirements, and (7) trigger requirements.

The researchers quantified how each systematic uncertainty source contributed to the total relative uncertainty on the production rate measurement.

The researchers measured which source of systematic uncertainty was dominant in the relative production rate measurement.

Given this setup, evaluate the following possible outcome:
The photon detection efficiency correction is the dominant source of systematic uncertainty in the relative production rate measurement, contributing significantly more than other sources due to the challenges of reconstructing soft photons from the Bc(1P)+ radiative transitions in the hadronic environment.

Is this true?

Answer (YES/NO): NO